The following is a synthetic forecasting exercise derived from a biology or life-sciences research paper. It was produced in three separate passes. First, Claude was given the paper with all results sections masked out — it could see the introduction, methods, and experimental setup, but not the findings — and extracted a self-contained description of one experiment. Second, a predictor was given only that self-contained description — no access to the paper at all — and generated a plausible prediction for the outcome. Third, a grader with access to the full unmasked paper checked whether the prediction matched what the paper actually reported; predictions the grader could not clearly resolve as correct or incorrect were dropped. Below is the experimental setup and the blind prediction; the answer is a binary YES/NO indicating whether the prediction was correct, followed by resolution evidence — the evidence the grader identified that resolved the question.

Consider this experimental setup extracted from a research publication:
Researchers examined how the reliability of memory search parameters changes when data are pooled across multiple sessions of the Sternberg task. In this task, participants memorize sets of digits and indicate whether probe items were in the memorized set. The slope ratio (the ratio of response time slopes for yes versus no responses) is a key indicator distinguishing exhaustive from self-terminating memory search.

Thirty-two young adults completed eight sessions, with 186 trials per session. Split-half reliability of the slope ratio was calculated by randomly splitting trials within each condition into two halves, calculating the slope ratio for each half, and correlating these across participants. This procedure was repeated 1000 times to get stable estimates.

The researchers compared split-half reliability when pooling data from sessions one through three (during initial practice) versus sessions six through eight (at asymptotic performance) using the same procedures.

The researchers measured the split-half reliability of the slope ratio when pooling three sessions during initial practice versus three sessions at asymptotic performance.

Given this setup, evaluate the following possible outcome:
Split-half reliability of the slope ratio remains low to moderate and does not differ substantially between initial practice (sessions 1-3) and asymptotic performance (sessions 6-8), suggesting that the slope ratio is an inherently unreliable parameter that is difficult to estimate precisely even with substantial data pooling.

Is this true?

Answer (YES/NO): NO